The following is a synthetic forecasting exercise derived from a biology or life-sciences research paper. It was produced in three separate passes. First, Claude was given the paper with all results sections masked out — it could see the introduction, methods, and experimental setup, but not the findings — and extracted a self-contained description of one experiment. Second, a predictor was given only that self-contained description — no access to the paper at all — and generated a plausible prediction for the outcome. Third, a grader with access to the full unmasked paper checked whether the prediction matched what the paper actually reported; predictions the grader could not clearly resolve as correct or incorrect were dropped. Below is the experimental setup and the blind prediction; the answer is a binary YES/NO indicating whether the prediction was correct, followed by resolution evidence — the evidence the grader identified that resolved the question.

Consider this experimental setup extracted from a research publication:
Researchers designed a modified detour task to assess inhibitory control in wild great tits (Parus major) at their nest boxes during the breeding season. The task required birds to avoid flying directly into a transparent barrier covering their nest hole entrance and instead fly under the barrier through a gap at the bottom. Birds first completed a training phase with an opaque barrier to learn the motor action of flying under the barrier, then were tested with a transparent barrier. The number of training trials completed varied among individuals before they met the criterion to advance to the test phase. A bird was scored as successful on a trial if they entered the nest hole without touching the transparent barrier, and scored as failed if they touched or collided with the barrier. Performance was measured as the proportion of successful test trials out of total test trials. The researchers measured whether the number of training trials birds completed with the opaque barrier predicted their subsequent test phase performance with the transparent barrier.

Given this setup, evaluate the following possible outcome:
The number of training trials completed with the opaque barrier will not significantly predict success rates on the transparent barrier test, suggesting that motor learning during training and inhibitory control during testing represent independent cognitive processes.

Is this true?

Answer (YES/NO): YES